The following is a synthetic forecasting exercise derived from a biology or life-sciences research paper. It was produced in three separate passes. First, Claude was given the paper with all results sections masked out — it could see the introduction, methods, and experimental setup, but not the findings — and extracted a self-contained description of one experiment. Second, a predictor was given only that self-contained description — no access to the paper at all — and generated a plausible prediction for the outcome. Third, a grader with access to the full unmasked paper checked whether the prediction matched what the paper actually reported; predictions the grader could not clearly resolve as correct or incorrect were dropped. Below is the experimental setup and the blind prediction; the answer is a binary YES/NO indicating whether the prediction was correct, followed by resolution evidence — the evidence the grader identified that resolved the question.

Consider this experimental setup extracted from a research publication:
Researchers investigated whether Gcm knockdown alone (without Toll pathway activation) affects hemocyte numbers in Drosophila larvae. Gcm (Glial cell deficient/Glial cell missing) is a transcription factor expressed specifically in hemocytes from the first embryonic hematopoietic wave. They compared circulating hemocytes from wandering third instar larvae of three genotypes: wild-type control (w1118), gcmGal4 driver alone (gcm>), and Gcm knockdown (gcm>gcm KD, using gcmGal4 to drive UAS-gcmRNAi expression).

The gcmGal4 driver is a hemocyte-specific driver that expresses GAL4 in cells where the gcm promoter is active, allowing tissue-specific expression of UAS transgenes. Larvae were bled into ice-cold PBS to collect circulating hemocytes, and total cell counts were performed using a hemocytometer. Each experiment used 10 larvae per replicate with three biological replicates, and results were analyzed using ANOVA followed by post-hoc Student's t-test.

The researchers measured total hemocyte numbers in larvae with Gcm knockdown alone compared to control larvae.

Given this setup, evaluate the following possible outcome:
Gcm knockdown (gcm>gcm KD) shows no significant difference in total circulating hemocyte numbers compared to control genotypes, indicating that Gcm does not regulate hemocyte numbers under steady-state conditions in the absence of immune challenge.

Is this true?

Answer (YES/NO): YES